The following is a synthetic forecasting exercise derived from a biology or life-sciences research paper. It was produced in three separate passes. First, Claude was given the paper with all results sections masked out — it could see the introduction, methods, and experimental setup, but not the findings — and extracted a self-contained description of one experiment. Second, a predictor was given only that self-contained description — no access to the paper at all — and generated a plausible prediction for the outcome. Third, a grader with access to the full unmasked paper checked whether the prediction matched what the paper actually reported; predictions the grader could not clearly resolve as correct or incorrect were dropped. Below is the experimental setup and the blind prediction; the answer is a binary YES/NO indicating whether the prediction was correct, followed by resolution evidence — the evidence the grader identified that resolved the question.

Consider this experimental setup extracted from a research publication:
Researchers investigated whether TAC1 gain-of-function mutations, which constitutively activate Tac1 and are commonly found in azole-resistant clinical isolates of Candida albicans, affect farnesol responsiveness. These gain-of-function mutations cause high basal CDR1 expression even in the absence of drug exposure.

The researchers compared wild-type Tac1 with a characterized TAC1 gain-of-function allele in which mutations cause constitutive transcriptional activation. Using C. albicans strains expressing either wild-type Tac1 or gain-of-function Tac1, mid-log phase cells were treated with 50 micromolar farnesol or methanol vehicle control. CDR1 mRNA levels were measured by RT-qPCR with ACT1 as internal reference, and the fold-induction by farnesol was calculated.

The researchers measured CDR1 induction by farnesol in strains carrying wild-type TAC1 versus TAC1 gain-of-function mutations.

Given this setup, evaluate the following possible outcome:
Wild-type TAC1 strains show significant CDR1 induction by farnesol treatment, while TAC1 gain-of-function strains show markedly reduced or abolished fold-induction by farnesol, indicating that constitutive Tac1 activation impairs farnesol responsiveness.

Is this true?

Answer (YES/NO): NO